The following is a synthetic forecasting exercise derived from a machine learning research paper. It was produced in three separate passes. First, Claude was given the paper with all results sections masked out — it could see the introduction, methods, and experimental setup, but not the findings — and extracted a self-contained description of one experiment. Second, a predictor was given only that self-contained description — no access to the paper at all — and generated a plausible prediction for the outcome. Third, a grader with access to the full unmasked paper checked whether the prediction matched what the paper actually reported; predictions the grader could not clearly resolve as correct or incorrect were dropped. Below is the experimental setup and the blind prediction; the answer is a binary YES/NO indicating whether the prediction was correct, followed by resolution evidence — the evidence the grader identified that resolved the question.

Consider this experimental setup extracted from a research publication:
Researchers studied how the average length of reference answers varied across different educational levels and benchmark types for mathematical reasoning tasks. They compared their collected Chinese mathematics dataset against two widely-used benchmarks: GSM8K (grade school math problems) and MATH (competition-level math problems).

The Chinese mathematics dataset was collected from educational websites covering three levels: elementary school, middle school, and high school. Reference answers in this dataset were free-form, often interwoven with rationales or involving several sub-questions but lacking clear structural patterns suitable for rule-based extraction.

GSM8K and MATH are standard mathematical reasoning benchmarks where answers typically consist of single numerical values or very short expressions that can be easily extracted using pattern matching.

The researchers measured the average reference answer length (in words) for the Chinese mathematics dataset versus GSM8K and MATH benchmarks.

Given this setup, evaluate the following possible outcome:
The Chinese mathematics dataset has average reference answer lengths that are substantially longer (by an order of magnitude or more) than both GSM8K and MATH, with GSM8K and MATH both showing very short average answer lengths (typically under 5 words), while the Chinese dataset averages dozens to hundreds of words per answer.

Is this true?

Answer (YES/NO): NO